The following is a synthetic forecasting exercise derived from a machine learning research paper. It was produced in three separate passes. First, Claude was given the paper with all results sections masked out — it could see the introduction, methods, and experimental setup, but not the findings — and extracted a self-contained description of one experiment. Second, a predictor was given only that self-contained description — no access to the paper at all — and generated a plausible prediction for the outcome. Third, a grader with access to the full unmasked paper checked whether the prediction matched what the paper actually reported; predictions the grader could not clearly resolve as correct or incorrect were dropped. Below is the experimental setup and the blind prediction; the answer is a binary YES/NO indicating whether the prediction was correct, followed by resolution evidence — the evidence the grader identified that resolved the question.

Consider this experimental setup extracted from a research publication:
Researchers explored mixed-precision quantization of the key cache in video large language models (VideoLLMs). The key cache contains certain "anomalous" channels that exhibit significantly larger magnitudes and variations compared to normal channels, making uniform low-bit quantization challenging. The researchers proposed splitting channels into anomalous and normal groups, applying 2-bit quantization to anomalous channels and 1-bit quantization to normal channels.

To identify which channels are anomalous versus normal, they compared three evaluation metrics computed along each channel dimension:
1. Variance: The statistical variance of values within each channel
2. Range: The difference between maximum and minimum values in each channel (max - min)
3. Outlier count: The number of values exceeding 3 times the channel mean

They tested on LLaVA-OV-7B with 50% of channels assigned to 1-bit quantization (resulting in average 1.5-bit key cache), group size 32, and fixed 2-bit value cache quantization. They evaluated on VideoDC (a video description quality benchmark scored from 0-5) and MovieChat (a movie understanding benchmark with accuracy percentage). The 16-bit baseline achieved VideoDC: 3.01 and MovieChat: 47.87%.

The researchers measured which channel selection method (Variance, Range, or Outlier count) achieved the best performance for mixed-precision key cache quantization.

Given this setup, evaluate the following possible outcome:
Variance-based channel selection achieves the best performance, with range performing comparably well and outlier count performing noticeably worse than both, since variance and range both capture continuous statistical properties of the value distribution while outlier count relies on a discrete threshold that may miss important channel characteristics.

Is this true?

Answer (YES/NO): NO